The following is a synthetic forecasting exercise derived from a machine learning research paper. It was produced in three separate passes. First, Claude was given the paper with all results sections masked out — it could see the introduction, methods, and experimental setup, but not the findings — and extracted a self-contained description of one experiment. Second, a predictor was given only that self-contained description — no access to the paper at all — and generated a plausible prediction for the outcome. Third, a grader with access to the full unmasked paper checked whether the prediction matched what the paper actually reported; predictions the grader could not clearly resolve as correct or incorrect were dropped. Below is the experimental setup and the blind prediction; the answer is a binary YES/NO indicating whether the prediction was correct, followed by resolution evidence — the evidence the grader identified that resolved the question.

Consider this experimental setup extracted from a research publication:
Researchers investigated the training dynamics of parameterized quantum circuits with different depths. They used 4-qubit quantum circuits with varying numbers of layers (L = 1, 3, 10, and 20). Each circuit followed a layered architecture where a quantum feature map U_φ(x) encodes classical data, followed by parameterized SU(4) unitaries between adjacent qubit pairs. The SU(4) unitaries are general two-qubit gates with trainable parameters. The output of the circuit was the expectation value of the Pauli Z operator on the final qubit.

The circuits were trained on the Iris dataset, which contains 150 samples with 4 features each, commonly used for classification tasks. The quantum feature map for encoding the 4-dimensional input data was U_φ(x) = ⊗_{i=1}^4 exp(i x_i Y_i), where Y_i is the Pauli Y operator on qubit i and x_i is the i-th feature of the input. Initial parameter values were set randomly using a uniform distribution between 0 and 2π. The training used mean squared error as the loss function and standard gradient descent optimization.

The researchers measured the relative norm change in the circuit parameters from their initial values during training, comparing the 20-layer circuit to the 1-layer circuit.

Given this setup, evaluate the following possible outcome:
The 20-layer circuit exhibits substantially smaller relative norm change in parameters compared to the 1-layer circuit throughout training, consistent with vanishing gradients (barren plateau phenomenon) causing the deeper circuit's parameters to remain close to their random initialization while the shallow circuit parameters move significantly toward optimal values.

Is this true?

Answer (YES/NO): NO